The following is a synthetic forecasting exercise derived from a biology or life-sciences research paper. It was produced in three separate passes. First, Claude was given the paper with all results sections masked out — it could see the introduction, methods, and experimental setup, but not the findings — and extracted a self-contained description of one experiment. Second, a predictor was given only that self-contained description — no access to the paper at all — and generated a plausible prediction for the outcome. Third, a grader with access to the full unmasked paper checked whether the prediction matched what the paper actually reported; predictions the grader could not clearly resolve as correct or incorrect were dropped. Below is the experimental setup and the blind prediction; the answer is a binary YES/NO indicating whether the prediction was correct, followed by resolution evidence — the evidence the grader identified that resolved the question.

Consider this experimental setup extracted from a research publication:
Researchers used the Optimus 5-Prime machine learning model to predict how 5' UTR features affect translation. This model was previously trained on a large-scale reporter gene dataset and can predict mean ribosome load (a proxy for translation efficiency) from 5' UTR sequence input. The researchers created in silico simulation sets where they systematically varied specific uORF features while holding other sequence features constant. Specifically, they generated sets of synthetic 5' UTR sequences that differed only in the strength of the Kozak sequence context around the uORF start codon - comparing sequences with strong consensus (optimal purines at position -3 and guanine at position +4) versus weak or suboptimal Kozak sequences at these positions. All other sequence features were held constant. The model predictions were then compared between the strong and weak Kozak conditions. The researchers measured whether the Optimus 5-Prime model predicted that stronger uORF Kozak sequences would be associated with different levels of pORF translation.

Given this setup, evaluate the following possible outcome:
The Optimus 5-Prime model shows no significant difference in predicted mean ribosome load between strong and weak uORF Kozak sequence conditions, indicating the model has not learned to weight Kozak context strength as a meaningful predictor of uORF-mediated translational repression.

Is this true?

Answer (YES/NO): NO